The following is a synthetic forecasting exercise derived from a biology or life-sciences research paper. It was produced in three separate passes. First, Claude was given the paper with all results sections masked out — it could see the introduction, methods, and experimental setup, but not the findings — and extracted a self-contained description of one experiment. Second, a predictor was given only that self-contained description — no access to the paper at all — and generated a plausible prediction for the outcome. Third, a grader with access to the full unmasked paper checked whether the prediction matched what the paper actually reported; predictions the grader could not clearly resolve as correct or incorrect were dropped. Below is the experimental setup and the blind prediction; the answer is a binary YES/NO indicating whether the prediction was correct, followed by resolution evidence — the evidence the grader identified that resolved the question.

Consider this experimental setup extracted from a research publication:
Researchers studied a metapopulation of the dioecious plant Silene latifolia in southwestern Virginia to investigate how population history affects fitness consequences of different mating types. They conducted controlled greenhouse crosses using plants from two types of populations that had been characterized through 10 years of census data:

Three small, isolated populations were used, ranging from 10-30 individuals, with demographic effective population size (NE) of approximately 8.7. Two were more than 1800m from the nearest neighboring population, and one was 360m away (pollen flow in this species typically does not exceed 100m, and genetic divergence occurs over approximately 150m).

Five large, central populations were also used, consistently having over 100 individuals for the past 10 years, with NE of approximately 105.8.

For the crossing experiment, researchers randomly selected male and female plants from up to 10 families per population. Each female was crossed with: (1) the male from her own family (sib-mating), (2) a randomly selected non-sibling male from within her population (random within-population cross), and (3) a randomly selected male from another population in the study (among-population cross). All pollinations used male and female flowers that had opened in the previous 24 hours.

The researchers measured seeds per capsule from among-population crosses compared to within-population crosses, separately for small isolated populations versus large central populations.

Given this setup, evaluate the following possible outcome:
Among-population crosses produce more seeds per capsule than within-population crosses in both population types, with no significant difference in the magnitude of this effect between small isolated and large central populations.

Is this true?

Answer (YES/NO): NO